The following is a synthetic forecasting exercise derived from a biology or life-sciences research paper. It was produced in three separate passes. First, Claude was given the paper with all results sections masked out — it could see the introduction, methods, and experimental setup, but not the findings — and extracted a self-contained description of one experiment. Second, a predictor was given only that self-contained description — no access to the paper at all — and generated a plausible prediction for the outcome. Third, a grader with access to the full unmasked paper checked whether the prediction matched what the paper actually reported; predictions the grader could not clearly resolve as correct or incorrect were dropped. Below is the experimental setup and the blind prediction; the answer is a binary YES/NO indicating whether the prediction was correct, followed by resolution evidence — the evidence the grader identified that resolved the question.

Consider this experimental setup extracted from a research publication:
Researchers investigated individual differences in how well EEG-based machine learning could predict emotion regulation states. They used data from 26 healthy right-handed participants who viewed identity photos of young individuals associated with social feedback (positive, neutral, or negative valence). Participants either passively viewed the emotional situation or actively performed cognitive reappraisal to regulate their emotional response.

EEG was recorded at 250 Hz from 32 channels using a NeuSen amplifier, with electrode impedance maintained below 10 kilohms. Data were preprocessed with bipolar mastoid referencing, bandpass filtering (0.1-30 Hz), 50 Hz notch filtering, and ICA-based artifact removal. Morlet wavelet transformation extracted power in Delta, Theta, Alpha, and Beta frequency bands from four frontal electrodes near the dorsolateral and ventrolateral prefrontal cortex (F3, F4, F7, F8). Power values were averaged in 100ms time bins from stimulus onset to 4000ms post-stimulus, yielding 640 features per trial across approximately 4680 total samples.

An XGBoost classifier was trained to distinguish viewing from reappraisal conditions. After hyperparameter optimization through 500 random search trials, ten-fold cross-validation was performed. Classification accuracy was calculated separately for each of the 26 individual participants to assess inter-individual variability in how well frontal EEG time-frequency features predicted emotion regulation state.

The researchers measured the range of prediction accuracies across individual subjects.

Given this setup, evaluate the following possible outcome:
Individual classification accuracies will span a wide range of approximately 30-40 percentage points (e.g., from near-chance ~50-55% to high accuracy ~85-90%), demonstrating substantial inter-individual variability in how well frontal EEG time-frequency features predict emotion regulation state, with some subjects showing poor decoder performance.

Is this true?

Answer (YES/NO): NO